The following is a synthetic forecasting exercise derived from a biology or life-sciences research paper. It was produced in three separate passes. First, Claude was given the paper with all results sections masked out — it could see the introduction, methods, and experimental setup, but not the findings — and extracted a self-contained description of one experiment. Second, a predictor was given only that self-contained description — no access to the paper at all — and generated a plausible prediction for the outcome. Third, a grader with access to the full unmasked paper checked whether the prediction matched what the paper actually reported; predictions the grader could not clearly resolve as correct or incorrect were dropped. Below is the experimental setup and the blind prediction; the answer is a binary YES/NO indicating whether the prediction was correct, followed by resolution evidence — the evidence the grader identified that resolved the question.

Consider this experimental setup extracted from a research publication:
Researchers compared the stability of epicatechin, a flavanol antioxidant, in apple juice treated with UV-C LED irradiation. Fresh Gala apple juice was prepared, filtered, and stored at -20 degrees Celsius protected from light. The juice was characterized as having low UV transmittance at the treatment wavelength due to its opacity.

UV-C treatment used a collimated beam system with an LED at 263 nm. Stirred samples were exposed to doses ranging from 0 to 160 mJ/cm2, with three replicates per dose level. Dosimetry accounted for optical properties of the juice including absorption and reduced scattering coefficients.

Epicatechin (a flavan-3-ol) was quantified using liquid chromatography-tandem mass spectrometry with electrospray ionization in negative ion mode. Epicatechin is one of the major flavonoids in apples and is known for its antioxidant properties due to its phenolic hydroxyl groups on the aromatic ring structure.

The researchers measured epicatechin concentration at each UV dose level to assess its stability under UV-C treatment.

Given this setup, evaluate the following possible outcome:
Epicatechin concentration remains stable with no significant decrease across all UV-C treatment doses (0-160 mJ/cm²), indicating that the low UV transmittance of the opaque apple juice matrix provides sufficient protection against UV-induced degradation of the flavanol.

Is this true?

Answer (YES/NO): NO